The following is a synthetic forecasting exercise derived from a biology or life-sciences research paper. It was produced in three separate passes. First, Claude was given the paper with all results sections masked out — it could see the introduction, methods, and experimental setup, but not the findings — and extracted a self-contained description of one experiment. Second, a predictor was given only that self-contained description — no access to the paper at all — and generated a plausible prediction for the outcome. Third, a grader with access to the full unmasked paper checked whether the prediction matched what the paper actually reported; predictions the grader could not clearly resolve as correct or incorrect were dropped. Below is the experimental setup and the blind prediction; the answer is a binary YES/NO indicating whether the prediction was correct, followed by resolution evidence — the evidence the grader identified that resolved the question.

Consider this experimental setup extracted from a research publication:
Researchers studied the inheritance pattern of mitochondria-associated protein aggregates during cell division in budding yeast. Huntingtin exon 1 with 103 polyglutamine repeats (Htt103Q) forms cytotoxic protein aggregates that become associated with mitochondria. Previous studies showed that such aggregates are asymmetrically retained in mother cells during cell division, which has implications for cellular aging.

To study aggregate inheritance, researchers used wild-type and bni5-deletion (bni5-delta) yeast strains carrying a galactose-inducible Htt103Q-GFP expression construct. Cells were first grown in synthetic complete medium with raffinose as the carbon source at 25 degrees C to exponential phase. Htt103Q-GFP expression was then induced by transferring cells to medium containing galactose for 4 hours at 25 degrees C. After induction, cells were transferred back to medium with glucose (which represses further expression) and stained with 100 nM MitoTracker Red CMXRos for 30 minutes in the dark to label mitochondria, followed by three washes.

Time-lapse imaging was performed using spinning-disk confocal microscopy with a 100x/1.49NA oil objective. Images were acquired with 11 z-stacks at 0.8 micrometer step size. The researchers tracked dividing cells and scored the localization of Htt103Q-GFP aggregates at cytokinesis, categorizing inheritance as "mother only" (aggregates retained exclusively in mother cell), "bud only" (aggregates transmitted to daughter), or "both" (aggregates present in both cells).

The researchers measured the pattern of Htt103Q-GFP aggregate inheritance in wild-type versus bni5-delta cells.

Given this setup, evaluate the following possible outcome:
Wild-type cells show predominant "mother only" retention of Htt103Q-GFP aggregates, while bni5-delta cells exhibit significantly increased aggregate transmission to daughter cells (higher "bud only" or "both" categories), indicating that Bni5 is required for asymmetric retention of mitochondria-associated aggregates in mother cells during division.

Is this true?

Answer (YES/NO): YES